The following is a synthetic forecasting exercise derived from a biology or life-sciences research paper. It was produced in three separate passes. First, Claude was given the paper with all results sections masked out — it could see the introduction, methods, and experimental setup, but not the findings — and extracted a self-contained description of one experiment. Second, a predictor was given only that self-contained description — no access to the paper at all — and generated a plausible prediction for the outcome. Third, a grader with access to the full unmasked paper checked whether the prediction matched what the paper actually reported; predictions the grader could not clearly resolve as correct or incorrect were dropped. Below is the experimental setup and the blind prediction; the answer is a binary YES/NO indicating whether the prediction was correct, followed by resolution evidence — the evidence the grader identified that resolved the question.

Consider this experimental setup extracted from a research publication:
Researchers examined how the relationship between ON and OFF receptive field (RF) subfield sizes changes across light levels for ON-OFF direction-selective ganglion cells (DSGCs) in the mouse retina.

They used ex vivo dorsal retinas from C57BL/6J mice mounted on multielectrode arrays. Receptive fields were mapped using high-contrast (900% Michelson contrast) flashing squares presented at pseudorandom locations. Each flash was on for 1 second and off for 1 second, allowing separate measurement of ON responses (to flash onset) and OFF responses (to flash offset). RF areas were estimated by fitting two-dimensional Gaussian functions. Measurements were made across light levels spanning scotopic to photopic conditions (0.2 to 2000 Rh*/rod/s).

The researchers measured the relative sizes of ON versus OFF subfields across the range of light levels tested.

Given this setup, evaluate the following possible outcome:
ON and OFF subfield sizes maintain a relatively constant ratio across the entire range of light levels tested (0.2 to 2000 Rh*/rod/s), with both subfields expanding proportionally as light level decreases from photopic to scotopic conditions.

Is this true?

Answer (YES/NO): NO